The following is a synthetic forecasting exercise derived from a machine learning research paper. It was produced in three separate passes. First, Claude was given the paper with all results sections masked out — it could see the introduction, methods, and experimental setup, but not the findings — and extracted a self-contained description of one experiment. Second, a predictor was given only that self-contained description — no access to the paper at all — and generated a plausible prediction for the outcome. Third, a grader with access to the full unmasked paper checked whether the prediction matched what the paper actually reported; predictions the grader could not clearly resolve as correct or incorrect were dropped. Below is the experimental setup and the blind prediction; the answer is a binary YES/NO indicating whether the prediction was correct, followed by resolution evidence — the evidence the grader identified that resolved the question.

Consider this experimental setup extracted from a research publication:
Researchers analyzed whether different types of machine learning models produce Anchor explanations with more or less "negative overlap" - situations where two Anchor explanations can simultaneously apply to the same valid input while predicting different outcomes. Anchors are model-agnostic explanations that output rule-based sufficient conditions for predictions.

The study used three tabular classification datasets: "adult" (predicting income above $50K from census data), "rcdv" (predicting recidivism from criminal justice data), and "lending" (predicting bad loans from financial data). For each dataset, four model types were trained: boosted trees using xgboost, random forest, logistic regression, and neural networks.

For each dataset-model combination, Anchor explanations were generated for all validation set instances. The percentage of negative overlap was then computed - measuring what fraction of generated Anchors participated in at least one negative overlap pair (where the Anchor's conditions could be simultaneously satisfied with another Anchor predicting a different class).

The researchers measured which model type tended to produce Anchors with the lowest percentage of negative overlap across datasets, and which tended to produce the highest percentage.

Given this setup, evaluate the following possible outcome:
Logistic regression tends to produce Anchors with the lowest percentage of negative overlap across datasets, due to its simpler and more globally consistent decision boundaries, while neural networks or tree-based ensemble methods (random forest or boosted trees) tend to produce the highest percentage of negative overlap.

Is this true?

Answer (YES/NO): NO